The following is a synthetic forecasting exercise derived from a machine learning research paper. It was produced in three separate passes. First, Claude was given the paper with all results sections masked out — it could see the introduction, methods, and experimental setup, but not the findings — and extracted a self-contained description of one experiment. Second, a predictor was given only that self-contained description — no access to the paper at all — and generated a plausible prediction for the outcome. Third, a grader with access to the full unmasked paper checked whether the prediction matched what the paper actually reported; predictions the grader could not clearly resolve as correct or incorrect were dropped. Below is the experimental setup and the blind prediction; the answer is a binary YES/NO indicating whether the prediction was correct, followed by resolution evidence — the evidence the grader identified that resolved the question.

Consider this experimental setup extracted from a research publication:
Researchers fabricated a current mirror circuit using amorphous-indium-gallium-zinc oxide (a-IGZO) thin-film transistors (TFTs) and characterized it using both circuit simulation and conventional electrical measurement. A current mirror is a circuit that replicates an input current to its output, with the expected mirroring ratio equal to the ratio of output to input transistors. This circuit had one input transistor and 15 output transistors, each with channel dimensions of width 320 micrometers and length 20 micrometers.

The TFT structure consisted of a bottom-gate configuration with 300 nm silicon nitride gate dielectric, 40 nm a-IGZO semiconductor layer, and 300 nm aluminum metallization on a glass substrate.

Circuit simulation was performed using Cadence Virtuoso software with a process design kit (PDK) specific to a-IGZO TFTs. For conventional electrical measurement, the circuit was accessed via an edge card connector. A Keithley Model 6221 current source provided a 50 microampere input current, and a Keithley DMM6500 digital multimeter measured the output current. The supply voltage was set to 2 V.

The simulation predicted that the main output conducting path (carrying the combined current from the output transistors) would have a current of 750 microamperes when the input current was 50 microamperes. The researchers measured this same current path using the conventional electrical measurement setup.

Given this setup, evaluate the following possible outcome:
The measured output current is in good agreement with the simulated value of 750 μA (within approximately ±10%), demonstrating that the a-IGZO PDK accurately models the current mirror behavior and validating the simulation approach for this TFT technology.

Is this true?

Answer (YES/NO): YES